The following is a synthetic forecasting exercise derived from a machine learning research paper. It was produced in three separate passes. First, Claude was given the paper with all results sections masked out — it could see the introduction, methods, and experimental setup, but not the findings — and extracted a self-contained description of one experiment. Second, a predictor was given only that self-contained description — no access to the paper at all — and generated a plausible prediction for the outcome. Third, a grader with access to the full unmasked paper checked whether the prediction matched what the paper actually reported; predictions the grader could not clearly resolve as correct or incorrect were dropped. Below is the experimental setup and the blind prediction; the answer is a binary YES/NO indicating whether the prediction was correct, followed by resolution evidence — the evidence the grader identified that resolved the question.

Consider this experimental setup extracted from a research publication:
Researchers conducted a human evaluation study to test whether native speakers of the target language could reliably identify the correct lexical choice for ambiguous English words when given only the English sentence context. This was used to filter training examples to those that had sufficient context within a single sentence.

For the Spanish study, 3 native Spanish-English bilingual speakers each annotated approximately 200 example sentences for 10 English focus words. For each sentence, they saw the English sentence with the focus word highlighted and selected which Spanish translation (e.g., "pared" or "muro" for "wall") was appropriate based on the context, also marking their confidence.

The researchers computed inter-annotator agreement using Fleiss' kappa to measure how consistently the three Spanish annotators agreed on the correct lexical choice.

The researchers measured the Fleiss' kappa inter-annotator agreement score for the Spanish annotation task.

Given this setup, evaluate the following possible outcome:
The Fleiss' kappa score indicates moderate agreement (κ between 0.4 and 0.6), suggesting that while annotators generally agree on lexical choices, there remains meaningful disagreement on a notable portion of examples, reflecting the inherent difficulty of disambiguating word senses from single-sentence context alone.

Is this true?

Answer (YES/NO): NO